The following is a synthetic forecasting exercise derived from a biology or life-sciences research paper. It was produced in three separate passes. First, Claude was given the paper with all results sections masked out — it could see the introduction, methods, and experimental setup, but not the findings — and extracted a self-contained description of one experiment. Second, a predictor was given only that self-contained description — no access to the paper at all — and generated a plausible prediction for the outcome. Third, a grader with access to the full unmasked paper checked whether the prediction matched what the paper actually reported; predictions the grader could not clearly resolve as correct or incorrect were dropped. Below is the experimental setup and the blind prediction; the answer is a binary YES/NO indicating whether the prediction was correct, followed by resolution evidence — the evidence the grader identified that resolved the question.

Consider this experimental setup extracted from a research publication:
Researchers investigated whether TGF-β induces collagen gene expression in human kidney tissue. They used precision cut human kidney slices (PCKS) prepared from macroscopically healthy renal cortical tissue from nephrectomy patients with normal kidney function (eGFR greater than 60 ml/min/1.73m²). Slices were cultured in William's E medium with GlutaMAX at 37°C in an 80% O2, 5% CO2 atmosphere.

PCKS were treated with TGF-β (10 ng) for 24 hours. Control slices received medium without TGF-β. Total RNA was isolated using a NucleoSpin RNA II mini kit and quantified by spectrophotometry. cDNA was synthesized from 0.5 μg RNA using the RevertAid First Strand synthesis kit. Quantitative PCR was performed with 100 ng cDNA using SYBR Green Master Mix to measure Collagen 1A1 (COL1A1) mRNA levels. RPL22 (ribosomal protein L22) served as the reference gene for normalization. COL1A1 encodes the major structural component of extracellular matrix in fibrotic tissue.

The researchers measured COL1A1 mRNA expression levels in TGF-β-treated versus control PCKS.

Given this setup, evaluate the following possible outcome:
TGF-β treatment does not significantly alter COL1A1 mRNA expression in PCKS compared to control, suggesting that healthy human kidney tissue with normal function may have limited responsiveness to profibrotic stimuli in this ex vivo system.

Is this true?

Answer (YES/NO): NO